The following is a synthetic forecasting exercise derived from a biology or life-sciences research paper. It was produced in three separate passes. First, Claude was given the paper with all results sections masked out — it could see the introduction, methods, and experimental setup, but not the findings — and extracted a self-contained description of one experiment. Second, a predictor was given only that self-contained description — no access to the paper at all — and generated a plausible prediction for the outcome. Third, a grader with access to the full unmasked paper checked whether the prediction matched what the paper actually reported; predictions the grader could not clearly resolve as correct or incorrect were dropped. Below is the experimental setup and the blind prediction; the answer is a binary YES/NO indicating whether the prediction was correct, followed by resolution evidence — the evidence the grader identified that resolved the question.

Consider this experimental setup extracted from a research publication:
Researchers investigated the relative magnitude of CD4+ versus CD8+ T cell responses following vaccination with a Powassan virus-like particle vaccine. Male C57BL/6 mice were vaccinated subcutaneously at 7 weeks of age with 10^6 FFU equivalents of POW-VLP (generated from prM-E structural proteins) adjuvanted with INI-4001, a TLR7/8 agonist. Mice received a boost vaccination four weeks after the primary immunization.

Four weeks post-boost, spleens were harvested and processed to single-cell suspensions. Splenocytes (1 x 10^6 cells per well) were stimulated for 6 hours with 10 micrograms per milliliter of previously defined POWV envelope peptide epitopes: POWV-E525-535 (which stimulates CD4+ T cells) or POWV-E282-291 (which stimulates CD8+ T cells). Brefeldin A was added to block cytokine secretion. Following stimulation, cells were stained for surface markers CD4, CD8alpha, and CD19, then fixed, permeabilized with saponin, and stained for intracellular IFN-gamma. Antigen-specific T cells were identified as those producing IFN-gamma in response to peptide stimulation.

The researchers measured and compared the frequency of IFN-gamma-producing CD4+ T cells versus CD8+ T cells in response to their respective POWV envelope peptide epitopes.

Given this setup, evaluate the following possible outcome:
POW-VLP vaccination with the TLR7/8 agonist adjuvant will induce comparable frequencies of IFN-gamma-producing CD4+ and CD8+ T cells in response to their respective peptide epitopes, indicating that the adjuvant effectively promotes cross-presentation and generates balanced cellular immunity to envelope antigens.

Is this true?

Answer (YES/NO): NO